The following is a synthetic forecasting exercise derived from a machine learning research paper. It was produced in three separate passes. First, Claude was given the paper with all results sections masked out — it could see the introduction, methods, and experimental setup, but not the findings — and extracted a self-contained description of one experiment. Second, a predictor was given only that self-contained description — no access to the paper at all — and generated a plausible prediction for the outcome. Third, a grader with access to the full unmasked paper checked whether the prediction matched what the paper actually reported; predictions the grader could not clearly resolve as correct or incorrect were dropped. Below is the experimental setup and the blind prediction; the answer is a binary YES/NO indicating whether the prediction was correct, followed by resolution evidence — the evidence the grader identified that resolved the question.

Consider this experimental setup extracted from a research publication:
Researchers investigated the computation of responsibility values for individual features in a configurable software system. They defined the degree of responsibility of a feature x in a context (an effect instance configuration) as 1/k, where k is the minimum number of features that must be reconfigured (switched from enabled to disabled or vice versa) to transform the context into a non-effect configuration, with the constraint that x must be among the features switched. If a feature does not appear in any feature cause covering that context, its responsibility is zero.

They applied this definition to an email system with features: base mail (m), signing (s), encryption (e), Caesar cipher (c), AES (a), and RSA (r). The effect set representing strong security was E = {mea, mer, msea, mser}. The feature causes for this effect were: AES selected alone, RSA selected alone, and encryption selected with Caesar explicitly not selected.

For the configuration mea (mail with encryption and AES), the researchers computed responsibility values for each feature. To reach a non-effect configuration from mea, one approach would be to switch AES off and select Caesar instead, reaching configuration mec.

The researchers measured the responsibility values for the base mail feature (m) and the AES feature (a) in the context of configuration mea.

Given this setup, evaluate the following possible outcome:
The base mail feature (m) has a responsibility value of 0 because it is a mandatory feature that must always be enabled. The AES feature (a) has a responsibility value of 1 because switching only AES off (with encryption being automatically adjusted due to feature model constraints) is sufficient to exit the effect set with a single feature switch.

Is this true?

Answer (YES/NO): NO